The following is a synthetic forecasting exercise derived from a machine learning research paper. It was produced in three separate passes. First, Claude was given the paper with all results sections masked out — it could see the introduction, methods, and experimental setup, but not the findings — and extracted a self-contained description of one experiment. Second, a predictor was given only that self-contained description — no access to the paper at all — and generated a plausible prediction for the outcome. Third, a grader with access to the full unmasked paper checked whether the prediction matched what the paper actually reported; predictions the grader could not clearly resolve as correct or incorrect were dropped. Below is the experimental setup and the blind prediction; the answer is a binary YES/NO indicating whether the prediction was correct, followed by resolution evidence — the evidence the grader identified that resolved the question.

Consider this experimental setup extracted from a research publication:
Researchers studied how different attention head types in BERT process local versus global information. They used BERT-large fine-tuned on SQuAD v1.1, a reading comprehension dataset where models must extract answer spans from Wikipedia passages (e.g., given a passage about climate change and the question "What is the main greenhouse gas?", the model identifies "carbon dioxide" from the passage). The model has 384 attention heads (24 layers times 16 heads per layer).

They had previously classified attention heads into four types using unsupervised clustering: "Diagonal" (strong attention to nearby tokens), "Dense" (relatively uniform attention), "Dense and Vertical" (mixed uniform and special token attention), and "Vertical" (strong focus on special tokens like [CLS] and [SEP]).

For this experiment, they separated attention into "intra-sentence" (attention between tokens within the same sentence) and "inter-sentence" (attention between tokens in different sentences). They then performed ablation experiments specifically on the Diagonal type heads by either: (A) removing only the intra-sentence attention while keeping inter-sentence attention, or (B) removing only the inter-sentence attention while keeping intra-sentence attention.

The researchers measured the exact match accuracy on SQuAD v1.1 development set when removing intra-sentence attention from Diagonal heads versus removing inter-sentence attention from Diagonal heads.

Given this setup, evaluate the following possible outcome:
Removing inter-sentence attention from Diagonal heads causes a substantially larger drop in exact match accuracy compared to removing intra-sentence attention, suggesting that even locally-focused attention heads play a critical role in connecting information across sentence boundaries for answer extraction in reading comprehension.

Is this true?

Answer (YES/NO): NO